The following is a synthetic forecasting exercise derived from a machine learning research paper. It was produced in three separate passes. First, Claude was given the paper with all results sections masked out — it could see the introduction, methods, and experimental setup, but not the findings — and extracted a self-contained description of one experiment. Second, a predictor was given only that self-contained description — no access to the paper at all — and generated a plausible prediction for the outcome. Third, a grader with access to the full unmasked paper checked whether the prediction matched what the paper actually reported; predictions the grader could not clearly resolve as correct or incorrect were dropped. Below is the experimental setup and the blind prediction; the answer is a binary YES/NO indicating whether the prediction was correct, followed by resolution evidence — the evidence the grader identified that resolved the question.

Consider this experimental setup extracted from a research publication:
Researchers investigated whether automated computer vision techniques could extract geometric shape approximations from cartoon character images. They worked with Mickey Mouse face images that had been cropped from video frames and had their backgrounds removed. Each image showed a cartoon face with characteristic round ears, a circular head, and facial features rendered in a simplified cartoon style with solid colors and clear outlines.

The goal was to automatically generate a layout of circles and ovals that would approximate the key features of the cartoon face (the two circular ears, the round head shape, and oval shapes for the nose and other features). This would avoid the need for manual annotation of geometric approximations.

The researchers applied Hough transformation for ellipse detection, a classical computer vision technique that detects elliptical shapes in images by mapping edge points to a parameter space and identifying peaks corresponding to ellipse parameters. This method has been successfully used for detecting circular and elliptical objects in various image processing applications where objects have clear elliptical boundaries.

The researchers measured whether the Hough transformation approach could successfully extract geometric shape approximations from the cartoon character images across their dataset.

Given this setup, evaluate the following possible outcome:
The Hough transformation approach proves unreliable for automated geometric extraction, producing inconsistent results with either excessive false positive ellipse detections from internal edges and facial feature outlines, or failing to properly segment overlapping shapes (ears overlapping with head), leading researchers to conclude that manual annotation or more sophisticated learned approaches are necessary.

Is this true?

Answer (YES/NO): NO